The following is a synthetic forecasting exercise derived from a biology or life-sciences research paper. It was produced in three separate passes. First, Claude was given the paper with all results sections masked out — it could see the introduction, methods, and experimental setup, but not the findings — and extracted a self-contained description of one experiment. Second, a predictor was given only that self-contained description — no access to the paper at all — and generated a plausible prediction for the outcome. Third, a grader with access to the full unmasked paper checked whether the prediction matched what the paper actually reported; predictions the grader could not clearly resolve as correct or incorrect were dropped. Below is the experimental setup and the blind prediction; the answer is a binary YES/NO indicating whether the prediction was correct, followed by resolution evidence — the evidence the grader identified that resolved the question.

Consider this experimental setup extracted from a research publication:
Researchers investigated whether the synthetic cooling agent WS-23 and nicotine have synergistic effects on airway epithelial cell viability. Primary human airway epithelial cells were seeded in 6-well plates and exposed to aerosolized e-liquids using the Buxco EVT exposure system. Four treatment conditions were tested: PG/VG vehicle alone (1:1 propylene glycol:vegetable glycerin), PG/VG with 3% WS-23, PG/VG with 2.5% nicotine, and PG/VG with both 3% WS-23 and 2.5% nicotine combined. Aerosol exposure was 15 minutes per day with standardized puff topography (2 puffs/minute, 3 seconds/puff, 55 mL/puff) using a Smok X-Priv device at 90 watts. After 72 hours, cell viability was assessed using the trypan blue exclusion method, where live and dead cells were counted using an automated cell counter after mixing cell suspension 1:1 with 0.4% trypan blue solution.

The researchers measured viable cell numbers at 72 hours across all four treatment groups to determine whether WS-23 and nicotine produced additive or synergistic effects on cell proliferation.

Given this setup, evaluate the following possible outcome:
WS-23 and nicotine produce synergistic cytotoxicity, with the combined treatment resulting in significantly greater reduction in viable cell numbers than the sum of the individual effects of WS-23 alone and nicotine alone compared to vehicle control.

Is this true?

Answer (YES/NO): NO